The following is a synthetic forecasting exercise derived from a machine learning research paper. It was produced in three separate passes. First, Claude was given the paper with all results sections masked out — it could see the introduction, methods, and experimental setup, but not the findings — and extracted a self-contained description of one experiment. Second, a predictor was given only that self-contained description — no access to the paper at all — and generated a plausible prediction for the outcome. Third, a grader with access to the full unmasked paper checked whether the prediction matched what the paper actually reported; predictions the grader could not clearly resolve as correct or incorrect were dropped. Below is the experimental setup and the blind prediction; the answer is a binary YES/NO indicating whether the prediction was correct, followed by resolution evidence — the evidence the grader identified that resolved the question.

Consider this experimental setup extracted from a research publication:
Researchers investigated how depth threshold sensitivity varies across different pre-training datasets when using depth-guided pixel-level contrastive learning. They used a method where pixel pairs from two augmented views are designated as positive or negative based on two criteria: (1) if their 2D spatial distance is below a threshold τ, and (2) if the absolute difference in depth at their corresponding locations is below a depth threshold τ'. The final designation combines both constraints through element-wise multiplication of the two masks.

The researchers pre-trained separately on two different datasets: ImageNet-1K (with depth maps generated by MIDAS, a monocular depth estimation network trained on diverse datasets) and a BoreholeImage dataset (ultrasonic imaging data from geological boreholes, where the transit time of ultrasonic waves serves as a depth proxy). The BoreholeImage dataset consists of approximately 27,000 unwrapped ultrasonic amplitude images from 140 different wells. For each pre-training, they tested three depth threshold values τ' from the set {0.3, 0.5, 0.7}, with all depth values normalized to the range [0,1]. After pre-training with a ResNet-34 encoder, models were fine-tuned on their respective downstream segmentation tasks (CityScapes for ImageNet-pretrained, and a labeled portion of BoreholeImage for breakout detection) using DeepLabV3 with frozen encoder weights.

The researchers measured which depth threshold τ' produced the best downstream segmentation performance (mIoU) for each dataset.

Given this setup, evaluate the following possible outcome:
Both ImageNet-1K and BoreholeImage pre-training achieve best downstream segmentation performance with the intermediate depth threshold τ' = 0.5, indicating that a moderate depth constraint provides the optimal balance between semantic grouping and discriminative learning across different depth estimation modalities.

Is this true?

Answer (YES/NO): NO